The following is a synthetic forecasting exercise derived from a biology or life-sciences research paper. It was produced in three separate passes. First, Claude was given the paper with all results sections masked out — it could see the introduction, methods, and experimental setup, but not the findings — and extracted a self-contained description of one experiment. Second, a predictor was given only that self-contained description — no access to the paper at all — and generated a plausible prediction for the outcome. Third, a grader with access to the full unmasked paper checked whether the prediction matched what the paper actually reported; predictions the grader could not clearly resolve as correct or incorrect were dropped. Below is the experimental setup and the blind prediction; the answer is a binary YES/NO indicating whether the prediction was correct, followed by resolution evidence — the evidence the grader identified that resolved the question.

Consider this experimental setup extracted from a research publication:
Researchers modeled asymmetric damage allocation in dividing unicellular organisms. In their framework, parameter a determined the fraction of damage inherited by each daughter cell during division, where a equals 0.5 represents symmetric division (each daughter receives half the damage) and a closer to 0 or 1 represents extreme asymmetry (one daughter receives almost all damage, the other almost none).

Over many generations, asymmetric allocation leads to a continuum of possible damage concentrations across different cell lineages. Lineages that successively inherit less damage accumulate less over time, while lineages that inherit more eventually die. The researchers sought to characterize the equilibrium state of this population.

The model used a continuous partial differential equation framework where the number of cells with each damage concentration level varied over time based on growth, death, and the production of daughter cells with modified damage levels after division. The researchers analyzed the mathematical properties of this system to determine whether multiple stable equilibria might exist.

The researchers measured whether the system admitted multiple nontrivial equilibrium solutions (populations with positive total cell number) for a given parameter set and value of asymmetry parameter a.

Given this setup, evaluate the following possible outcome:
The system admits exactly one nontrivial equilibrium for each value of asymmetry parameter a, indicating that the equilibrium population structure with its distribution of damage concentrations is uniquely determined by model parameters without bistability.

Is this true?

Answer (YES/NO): NO